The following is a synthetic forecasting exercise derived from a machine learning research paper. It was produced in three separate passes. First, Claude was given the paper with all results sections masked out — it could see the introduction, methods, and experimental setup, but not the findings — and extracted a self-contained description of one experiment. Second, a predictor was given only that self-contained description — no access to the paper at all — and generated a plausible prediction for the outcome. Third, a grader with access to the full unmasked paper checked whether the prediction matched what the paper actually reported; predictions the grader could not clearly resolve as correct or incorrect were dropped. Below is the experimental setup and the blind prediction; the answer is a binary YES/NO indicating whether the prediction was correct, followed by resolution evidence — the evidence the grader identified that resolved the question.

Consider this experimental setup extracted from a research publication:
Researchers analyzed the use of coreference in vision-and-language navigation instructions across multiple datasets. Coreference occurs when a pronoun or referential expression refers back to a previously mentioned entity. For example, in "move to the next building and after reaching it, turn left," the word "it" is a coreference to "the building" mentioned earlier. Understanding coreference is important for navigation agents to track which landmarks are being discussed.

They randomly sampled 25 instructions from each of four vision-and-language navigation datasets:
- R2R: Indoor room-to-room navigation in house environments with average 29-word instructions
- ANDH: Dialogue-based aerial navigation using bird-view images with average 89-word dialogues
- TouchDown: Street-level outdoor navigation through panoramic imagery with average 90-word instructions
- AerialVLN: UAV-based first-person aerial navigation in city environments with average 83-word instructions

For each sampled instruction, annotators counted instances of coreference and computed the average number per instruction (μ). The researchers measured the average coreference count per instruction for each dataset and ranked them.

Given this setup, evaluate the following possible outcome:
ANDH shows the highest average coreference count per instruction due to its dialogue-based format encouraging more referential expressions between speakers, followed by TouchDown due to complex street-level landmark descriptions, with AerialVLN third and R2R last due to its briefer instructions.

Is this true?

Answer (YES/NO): NO